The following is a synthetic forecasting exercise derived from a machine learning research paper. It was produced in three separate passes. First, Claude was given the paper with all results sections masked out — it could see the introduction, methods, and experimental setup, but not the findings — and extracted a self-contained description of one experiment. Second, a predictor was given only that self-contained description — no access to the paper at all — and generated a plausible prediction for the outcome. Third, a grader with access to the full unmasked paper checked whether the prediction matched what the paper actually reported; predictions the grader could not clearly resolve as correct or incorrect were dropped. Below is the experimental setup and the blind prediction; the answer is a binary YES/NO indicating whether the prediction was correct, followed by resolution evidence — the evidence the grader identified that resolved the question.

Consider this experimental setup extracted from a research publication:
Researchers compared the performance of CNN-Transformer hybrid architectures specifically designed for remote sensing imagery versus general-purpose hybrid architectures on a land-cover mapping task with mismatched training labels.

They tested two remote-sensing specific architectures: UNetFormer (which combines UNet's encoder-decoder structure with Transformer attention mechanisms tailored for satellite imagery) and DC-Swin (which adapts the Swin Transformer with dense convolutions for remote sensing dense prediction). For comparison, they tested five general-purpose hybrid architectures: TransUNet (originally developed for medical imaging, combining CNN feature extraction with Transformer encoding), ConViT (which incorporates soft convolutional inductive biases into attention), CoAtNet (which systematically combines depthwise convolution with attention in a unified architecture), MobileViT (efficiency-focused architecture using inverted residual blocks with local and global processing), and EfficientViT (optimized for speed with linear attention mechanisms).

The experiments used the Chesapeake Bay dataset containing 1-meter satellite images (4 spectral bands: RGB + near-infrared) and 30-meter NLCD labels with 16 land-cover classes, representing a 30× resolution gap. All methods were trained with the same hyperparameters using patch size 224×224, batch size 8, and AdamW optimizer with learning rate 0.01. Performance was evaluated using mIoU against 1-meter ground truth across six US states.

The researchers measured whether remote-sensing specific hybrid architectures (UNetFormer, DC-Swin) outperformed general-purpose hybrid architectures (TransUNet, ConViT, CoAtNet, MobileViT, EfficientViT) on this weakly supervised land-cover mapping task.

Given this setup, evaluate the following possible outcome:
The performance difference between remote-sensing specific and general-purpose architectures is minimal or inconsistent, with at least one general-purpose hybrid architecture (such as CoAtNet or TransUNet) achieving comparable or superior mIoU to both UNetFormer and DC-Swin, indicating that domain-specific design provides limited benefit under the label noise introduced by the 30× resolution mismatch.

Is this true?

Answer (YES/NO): YES